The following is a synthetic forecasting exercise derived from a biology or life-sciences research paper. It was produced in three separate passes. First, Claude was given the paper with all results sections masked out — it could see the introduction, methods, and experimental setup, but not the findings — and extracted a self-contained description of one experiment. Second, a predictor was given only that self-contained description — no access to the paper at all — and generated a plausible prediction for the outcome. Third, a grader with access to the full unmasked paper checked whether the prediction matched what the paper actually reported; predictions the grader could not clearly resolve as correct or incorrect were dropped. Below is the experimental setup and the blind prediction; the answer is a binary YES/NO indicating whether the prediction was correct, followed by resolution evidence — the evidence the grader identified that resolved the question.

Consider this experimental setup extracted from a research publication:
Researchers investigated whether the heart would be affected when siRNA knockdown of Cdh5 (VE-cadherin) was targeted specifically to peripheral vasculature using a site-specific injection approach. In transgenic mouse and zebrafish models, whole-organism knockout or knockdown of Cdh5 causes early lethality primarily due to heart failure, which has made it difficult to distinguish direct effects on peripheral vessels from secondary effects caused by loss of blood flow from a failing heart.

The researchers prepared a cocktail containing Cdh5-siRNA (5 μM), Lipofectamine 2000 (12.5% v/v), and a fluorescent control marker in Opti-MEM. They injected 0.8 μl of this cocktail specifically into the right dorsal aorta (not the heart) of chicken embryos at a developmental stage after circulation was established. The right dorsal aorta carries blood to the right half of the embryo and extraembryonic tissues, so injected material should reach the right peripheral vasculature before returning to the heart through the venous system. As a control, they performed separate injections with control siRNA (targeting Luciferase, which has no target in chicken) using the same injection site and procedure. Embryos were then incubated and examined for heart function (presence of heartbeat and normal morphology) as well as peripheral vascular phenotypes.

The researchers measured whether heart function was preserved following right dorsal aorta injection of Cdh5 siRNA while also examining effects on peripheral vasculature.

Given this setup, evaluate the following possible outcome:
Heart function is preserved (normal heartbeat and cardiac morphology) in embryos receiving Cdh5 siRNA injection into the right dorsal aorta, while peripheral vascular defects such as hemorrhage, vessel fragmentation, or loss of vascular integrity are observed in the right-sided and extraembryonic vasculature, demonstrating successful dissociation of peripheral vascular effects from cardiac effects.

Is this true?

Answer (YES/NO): YES